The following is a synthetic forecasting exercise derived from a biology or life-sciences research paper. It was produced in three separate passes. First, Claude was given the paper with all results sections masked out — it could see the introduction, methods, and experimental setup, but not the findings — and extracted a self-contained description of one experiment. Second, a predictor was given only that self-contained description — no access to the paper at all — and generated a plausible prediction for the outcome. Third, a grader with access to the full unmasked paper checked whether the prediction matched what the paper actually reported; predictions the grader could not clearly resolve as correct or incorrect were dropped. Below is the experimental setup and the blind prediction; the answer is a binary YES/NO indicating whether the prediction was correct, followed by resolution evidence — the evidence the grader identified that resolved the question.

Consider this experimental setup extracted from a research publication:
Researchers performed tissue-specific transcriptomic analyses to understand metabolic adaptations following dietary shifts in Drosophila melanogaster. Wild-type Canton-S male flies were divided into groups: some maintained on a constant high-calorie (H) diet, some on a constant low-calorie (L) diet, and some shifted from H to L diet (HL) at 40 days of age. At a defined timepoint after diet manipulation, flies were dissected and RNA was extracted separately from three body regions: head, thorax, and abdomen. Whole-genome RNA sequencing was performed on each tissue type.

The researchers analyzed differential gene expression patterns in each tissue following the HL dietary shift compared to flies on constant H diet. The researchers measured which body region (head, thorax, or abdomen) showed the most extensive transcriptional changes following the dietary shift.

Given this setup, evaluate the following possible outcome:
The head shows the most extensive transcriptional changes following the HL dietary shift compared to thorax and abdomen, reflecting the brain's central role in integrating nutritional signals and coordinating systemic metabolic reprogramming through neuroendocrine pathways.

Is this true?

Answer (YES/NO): NO